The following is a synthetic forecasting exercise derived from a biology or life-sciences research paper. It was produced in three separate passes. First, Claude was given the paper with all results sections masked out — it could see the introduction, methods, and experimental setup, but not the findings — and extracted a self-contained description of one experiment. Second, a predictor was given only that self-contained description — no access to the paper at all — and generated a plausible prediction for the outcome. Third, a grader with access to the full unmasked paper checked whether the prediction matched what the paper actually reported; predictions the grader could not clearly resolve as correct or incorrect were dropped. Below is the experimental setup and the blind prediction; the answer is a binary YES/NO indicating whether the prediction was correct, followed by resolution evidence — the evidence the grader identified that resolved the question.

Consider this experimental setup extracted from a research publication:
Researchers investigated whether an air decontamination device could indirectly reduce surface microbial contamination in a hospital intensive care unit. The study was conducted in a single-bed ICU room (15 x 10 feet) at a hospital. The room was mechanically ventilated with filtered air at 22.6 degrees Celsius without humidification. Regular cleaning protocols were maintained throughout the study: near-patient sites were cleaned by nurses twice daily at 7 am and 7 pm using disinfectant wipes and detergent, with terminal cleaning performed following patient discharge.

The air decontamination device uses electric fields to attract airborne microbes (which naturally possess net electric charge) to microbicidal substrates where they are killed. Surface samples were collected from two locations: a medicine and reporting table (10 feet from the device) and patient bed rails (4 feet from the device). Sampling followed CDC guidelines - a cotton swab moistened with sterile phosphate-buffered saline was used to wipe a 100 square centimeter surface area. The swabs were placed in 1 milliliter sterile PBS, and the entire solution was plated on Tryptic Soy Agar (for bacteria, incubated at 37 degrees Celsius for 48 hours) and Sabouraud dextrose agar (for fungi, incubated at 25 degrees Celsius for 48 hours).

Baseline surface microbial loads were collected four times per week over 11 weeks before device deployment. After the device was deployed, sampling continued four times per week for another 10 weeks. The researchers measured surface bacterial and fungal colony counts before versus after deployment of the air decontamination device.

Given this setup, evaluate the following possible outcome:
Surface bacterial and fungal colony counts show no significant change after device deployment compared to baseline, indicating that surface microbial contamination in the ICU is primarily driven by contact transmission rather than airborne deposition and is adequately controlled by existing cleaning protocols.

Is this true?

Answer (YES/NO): NO